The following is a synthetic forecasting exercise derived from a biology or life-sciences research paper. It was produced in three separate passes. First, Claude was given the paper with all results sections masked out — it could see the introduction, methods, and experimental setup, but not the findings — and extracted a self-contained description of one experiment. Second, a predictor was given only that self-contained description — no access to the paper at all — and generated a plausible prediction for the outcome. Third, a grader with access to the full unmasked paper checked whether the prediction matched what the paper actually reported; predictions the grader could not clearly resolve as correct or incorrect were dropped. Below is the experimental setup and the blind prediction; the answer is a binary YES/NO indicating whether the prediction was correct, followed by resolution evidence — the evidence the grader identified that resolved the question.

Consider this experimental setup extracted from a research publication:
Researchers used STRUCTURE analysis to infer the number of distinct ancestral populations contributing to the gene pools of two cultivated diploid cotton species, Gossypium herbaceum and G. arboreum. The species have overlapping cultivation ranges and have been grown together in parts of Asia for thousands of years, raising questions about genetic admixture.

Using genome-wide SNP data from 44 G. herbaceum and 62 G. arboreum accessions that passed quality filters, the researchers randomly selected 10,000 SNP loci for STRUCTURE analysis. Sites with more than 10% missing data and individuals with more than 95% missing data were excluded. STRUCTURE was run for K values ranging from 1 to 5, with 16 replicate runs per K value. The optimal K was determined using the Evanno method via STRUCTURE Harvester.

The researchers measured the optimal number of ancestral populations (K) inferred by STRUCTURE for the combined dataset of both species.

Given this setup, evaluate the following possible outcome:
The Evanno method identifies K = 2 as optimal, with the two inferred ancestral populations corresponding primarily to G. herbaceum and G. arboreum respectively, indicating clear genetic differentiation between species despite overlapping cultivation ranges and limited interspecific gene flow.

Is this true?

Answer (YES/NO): YES